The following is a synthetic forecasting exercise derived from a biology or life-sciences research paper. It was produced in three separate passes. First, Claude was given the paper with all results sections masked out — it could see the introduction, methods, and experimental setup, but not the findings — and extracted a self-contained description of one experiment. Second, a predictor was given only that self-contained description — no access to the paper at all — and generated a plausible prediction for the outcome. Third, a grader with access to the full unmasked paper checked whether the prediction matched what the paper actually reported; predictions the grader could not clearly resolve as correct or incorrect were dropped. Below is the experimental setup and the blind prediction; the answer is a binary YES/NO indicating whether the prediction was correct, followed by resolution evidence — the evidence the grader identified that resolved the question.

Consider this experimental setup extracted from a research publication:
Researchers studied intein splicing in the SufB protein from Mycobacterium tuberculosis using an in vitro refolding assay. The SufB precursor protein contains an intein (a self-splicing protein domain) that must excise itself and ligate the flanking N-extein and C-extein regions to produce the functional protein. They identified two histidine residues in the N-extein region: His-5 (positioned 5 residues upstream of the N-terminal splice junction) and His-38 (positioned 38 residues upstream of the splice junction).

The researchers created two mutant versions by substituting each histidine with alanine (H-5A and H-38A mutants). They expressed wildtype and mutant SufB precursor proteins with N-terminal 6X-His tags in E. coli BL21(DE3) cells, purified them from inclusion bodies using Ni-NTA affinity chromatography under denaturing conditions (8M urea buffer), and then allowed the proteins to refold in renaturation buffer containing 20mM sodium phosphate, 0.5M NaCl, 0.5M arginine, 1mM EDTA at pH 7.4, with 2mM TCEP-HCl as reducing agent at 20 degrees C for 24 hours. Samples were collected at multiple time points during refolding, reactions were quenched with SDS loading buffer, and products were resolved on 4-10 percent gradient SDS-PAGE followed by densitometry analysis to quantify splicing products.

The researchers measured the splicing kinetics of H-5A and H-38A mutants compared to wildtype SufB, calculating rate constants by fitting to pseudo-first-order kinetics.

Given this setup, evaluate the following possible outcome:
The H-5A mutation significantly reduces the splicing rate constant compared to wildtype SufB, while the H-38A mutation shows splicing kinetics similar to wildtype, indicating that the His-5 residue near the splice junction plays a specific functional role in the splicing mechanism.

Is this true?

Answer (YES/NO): NO